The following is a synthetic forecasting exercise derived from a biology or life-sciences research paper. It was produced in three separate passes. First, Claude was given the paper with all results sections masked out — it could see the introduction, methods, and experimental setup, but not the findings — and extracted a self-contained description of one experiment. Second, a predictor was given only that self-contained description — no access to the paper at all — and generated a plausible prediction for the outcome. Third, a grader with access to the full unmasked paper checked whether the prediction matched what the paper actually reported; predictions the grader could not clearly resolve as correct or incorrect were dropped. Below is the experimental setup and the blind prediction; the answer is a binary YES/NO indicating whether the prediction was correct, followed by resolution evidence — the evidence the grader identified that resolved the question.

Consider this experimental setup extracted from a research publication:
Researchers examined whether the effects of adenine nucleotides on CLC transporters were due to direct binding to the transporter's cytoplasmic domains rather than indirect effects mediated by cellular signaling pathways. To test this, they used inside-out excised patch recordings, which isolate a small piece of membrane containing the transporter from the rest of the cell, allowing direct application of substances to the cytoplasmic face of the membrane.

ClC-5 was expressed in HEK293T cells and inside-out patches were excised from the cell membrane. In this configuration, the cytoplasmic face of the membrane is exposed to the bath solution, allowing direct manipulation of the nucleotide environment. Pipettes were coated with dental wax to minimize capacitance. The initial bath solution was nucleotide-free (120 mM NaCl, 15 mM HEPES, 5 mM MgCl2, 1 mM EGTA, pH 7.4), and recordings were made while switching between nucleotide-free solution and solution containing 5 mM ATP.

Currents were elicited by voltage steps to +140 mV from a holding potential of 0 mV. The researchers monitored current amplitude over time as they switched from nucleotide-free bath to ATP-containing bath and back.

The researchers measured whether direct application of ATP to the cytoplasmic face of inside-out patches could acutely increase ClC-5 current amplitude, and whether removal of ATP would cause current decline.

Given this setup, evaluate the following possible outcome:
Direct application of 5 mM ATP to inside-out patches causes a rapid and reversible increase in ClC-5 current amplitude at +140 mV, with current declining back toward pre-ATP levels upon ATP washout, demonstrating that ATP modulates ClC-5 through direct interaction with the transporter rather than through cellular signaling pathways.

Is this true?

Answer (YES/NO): YES